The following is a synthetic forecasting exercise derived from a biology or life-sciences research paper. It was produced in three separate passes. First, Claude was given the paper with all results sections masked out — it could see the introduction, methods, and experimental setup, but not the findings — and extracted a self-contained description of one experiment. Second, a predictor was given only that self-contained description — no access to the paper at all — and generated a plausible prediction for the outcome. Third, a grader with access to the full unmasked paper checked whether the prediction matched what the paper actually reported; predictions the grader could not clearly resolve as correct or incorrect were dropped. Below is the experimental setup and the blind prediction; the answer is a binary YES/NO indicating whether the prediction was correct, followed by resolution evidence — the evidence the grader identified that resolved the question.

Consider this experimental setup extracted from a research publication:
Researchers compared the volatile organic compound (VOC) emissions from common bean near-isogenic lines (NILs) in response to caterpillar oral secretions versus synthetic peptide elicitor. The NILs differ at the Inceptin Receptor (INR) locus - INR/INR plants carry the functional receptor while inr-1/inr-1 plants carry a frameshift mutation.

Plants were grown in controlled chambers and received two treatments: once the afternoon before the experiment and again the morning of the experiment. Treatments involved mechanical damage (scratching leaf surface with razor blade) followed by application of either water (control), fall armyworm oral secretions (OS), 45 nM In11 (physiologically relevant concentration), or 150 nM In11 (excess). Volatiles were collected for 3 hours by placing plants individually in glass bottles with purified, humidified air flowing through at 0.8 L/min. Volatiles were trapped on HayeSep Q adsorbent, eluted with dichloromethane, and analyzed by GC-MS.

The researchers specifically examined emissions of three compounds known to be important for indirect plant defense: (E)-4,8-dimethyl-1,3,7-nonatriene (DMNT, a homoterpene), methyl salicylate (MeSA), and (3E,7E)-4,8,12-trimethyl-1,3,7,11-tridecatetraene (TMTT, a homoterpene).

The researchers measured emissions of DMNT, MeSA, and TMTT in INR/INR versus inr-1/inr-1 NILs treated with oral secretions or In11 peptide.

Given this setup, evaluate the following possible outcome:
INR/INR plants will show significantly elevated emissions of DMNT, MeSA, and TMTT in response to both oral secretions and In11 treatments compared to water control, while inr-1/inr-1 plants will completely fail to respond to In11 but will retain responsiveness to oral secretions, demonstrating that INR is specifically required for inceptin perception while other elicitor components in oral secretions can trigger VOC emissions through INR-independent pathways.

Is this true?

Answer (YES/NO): NO